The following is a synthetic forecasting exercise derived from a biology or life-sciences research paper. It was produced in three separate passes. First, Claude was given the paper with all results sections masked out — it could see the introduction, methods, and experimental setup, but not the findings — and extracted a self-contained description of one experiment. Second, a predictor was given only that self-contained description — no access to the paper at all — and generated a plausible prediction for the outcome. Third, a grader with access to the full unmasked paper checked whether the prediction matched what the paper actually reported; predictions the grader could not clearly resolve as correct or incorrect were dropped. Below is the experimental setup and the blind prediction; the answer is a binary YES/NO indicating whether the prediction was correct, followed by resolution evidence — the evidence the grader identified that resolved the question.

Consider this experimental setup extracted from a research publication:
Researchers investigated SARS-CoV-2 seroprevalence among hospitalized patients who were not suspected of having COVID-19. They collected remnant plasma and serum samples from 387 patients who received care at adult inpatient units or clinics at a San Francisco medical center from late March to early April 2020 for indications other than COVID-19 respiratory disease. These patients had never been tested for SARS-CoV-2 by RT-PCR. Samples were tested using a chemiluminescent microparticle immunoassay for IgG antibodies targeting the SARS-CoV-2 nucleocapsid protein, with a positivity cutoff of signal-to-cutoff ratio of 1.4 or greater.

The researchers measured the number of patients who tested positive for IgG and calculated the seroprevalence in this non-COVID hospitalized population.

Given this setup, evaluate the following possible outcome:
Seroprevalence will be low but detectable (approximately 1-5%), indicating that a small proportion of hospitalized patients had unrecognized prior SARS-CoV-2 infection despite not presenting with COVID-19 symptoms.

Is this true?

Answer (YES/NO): NO